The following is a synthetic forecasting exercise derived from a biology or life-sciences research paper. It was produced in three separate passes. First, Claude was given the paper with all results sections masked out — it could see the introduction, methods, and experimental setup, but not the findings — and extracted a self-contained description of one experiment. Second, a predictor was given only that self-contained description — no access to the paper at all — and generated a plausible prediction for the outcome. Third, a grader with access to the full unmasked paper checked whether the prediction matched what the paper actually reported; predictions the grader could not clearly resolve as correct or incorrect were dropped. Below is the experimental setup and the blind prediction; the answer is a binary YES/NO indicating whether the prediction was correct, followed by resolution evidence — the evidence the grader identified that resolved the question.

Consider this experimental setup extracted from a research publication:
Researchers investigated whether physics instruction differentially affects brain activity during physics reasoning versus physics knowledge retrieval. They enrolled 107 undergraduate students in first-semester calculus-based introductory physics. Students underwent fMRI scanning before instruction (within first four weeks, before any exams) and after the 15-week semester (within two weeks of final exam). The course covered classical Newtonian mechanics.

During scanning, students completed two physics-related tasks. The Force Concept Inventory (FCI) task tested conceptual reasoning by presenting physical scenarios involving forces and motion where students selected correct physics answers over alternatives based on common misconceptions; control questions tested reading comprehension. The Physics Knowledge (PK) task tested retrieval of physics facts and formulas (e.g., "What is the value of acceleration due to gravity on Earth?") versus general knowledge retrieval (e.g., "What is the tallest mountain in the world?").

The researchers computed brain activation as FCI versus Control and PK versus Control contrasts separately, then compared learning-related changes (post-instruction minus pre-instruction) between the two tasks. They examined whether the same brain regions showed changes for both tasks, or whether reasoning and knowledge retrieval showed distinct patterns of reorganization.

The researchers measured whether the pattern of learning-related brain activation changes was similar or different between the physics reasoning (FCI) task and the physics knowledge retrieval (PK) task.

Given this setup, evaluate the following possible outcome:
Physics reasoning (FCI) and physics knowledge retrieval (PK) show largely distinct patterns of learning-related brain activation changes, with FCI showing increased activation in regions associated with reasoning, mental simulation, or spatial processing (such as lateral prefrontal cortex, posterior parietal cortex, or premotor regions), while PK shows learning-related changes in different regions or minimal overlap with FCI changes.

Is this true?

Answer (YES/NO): NO